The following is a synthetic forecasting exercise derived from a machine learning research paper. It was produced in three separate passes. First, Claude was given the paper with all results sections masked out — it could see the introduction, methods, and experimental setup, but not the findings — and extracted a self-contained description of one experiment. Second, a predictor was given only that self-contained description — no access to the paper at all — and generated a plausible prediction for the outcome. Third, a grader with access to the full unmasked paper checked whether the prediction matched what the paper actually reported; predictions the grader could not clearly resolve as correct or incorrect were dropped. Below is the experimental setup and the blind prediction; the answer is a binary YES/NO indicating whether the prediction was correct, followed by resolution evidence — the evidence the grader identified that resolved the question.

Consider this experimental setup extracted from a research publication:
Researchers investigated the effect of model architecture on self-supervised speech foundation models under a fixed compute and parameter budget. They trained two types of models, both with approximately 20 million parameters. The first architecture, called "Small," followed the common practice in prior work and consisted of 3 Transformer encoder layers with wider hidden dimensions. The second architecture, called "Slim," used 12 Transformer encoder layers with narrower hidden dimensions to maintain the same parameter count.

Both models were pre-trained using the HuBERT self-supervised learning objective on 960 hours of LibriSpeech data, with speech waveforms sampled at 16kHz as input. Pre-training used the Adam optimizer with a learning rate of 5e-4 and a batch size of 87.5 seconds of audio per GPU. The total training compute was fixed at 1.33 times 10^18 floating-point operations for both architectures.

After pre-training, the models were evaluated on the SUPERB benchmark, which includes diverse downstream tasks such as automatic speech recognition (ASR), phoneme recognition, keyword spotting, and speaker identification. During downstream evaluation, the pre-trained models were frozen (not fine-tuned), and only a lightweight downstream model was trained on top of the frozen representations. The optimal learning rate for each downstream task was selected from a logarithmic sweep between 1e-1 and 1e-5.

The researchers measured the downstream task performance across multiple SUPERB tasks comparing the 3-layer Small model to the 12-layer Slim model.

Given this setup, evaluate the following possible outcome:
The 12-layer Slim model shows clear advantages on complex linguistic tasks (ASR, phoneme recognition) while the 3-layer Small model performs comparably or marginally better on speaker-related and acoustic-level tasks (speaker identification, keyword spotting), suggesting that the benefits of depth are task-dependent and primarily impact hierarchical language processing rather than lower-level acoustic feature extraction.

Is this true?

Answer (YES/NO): NO